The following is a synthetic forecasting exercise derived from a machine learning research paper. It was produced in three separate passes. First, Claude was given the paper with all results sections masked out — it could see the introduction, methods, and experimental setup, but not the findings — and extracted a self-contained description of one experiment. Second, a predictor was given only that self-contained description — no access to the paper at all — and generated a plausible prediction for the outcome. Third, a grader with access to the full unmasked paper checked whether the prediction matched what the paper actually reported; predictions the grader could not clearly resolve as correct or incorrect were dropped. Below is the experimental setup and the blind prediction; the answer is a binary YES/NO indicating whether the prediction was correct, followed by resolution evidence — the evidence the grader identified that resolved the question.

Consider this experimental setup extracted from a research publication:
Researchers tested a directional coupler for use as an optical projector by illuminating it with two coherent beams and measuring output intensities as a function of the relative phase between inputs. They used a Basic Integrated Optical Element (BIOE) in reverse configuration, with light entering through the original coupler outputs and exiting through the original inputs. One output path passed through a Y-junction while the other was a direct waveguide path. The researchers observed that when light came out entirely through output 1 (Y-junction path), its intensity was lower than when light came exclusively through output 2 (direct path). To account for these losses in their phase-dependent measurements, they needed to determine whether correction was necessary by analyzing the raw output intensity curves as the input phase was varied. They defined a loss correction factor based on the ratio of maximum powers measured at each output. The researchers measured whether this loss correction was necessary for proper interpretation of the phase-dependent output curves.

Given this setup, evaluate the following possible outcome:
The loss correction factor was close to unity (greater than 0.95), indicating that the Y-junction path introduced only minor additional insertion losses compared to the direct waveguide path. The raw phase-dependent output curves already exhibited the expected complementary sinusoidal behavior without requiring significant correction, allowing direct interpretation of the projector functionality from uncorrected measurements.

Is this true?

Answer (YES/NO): NO